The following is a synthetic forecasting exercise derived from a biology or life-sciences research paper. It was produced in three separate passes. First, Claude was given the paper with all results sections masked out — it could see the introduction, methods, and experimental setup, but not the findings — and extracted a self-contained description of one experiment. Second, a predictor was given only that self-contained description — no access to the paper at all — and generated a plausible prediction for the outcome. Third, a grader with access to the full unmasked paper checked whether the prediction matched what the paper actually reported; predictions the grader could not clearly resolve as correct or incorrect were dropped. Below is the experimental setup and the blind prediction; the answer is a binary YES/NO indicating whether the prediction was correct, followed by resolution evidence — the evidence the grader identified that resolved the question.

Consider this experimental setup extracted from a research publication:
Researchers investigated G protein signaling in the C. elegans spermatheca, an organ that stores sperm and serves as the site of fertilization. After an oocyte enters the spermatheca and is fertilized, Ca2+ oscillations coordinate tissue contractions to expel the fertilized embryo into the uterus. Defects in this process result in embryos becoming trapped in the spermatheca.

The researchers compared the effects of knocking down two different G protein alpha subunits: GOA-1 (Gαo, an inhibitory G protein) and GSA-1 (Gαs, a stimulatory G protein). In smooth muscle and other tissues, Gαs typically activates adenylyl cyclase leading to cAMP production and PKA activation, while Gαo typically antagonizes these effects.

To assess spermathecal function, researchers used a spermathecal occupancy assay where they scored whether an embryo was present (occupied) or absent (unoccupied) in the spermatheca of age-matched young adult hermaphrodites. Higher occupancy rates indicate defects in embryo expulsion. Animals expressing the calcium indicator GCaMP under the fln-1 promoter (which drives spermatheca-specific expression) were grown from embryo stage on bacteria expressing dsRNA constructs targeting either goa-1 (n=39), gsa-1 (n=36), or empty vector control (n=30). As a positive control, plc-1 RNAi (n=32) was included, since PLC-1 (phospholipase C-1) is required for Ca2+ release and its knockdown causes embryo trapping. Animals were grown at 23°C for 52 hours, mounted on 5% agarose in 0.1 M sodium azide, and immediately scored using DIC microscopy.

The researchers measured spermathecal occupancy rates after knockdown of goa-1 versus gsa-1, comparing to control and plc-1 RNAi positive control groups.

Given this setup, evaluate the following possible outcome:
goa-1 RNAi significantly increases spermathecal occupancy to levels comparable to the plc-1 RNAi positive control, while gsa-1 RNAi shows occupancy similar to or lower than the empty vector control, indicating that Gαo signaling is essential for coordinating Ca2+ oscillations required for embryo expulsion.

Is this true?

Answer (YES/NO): NO